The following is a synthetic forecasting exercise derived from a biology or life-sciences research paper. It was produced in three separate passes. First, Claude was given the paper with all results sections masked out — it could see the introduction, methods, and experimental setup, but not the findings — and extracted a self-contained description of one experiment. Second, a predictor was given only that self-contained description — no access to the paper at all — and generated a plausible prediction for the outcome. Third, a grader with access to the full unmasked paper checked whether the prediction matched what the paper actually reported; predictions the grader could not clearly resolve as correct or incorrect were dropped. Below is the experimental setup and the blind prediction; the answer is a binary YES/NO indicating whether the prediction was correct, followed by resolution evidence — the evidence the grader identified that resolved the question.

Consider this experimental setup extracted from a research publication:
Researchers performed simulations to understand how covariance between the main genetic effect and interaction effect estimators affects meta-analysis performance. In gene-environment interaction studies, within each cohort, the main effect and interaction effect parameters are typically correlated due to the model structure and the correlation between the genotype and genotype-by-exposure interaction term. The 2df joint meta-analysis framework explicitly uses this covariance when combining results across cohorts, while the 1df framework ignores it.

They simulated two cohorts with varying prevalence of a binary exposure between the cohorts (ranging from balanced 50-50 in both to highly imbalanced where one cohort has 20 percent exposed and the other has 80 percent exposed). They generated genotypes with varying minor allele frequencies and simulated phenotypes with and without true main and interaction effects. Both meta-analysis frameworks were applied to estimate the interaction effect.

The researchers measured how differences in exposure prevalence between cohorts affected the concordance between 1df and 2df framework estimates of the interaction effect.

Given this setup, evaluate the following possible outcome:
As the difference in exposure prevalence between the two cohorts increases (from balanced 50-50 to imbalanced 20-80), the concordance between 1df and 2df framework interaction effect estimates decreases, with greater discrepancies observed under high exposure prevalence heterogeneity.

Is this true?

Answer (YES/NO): NO